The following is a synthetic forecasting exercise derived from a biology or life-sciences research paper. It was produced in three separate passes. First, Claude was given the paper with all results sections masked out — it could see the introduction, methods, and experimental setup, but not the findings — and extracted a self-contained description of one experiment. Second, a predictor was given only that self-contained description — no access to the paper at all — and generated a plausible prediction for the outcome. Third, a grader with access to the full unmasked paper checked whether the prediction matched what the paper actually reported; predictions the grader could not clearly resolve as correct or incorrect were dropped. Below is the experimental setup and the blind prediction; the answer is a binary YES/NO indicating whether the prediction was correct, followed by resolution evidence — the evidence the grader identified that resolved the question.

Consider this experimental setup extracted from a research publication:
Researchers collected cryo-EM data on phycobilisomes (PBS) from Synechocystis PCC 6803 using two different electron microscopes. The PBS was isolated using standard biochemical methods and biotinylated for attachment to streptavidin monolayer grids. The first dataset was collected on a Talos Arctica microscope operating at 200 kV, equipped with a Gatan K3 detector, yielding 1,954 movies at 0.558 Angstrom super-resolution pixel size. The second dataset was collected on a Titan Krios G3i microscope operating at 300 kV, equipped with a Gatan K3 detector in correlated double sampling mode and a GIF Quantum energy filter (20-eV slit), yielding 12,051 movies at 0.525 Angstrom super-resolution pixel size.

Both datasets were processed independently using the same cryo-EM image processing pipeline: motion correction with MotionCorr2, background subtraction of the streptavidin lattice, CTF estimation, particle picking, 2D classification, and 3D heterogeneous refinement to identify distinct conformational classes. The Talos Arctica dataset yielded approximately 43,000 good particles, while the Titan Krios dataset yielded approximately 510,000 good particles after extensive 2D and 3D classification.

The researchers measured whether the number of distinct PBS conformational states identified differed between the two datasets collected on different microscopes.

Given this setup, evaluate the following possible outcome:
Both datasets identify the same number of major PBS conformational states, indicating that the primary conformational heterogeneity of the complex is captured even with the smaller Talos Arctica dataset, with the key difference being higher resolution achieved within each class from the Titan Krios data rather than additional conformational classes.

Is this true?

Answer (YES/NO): NO